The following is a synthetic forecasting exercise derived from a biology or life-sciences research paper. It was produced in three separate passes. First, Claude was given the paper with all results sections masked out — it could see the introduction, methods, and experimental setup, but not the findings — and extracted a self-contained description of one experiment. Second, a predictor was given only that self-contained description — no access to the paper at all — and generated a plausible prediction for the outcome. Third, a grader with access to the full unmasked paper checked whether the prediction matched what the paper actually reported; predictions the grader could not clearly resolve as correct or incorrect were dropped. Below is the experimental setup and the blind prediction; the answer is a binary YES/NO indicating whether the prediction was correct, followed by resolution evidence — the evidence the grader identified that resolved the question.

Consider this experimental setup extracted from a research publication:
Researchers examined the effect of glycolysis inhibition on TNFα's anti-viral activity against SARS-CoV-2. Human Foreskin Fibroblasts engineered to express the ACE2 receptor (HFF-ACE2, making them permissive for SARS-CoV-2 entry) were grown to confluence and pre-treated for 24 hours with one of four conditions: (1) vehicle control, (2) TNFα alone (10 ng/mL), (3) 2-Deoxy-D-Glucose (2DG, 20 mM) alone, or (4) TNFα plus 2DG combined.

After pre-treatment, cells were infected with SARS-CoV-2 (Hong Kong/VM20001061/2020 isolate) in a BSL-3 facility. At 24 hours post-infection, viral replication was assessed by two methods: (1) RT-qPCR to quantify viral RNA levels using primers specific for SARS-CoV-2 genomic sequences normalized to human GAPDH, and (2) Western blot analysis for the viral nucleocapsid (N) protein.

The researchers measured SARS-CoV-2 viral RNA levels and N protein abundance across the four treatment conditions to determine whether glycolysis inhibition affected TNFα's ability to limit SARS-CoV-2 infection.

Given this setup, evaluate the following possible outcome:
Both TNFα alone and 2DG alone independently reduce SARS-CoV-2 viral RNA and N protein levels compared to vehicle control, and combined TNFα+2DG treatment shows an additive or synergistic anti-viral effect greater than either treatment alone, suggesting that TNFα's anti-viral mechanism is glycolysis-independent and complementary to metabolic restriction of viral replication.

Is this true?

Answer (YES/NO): NO